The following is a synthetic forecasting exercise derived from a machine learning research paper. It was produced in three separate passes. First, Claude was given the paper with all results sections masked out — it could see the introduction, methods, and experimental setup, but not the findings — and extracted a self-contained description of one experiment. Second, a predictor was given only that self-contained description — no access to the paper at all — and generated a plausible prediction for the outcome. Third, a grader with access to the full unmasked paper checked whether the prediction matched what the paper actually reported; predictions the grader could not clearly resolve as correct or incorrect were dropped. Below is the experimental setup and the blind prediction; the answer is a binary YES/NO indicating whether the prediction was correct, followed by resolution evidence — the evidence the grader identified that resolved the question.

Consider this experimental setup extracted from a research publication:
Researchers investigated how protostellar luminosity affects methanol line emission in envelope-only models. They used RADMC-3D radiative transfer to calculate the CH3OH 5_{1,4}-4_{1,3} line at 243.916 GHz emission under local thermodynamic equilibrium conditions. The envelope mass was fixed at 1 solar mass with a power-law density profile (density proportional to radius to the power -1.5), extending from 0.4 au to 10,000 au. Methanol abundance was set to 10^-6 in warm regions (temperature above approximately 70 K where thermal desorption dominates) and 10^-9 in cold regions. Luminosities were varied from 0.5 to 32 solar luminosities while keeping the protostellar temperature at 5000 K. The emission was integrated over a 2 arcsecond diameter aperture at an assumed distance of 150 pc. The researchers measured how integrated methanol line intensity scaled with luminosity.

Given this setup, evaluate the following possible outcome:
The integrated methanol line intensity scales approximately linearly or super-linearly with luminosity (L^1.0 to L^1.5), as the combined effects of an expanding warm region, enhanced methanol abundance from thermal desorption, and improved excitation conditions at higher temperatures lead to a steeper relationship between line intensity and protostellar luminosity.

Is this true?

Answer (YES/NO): NO